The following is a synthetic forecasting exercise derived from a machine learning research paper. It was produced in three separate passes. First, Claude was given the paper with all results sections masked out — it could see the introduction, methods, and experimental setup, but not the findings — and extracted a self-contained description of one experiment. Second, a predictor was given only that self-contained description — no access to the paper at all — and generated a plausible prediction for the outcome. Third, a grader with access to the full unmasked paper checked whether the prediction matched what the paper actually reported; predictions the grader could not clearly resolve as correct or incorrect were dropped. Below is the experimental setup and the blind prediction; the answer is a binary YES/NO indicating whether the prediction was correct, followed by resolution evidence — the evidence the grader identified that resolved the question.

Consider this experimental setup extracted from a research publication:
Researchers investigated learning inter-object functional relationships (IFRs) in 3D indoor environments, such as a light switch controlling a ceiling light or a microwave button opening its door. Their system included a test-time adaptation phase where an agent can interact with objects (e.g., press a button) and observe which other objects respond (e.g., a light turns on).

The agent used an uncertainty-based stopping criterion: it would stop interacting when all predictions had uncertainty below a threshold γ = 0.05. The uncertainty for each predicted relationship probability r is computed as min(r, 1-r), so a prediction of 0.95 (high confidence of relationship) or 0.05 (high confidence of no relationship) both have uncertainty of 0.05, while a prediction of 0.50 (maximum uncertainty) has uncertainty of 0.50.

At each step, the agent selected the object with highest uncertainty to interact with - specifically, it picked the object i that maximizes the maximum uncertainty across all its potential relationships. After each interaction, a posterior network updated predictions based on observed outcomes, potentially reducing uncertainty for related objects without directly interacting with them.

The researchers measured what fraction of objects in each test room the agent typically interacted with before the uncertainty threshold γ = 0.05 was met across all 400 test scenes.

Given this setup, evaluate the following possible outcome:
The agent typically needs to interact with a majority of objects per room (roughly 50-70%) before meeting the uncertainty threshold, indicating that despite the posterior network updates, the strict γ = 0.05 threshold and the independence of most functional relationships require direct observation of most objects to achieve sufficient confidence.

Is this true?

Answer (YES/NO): NO